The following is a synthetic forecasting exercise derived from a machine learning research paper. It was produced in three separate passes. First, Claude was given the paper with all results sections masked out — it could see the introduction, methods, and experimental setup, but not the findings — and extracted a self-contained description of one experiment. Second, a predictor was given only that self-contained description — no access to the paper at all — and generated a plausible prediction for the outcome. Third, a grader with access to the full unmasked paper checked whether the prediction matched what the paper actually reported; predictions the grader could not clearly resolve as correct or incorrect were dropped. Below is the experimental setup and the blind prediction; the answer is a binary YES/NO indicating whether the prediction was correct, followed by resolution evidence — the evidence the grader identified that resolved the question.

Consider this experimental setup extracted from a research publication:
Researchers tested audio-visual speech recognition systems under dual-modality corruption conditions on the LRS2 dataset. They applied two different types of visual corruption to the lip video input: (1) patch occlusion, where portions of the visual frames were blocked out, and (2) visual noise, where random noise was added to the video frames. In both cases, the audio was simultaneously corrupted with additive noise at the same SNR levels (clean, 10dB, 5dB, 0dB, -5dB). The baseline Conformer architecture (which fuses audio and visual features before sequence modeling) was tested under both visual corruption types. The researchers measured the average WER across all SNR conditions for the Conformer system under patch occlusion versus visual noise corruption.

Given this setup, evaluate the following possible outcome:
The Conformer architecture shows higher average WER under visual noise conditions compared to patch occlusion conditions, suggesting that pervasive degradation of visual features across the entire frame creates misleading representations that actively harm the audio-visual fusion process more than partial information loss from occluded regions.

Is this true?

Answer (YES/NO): NO